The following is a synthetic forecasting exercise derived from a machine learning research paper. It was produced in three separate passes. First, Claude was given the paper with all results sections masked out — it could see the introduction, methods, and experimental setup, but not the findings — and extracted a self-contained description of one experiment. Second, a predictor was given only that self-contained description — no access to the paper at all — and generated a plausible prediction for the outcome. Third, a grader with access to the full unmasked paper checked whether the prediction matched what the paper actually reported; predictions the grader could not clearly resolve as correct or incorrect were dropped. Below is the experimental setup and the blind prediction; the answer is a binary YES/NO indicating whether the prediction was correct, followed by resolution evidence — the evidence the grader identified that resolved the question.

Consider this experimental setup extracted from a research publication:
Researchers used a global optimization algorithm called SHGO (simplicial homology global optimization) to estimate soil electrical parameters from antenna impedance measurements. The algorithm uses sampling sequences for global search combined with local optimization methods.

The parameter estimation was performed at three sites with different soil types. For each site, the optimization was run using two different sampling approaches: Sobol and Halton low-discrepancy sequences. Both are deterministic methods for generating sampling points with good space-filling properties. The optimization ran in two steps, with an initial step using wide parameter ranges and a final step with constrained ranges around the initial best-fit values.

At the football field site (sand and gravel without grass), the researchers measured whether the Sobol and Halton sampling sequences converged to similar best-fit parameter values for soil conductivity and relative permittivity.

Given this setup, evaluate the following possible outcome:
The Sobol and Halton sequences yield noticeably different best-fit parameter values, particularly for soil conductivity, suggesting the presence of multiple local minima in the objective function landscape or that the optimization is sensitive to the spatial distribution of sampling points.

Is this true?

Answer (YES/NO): NO